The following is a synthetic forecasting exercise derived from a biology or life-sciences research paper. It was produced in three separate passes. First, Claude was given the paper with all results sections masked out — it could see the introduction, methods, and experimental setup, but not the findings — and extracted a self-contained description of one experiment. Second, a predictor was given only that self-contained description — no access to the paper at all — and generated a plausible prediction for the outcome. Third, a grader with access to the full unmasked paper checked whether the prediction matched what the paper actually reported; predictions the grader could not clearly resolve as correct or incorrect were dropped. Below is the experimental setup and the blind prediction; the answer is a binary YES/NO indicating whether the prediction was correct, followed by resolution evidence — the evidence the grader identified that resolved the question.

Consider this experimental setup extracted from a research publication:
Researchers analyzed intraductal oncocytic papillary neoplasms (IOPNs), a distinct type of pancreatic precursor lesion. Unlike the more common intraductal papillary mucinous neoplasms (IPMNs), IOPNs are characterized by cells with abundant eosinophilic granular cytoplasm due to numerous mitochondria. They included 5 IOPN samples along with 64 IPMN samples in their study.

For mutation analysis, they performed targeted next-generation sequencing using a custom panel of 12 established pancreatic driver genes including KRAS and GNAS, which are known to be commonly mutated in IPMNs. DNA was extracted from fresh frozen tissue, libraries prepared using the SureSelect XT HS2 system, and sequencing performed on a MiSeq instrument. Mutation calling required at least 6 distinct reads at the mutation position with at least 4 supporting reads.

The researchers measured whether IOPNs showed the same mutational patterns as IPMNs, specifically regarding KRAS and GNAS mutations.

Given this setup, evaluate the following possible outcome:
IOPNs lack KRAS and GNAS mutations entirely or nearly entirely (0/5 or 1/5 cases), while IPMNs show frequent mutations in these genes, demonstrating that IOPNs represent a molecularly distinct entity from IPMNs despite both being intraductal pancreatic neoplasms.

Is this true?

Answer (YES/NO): NO